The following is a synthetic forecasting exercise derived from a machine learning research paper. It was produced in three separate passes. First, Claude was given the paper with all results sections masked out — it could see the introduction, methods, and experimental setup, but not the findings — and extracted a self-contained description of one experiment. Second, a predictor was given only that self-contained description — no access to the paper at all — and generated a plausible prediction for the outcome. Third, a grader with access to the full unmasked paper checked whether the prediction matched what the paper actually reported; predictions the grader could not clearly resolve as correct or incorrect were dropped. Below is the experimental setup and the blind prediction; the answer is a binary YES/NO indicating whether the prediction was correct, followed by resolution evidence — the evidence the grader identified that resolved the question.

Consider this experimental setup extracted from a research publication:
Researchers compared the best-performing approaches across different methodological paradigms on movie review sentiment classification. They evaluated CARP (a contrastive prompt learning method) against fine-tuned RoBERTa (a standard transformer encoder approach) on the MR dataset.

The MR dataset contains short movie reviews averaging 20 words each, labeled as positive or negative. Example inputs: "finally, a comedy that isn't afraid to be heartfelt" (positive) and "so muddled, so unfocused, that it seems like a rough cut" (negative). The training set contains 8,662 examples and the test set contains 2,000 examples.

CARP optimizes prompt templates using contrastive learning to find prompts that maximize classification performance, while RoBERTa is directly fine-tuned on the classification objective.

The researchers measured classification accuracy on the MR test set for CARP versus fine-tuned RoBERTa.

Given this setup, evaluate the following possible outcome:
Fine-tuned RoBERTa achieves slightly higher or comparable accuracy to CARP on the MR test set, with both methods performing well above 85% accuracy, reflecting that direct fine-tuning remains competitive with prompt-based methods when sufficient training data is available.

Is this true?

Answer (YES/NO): NO